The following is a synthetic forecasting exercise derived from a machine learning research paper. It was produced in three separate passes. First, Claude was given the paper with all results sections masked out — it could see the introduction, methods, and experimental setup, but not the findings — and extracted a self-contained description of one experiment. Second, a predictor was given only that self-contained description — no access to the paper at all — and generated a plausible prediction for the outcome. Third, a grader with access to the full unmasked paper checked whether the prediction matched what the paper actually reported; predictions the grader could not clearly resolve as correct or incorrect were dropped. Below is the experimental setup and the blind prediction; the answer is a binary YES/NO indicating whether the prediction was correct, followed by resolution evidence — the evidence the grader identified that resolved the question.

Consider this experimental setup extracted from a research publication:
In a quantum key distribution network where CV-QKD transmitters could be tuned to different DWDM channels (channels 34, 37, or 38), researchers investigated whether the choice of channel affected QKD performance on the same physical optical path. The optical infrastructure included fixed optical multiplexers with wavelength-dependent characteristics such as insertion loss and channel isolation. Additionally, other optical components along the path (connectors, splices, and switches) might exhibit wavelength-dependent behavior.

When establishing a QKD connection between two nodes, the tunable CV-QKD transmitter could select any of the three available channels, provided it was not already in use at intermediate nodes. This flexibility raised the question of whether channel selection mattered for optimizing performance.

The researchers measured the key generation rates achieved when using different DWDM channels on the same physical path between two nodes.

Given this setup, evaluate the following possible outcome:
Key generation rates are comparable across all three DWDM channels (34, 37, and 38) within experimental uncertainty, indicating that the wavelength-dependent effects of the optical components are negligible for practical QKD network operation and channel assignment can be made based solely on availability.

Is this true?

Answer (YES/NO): NO